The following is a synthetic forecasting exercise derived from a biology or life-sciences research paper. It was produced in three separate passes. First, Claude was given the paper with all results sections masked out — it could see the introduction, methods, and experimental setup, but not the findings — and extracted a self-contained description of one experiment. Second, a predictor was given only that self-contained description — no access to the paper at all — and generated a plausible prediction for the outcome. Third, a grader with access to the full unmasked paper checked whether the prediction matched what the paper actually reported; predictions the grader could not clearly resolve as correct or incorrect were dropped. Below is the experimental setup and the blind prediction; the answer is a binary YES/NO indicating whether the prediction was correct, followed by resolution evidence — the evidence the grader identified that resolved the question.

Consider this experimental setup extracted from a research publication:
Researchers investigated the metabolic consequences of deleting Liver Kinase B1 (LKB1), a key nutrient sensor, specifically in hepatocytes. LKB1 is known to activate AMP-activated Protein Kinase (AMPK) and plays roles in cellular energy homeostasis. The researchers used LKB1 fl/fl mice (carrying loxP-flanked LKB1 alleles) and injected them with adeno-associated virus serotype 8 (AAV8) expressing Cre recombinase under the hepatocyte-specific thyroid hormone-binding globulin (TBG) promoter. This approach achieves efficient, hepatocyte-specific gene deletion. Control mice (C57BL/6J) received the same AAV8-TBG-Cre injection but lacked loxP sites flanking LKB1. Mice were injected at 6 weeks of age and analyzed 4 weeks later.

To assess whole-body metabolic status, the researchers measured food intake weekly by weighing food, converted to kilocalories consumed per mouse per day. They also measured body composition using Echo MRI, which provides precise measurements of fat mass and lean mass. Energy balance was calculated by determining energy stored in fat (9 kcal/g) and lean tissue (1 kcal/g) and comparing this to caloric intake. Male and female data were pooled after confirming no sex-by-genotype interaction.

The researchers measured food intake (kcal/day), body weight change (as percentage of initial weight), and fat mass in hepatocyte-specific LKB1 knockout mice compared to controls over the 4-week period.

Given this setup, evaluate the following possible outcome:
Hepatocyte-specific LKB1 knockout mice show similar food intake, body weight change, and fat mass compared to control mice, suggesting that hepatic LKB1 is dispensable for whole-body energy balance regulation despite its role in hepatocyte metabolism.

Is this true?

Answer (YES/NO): NO